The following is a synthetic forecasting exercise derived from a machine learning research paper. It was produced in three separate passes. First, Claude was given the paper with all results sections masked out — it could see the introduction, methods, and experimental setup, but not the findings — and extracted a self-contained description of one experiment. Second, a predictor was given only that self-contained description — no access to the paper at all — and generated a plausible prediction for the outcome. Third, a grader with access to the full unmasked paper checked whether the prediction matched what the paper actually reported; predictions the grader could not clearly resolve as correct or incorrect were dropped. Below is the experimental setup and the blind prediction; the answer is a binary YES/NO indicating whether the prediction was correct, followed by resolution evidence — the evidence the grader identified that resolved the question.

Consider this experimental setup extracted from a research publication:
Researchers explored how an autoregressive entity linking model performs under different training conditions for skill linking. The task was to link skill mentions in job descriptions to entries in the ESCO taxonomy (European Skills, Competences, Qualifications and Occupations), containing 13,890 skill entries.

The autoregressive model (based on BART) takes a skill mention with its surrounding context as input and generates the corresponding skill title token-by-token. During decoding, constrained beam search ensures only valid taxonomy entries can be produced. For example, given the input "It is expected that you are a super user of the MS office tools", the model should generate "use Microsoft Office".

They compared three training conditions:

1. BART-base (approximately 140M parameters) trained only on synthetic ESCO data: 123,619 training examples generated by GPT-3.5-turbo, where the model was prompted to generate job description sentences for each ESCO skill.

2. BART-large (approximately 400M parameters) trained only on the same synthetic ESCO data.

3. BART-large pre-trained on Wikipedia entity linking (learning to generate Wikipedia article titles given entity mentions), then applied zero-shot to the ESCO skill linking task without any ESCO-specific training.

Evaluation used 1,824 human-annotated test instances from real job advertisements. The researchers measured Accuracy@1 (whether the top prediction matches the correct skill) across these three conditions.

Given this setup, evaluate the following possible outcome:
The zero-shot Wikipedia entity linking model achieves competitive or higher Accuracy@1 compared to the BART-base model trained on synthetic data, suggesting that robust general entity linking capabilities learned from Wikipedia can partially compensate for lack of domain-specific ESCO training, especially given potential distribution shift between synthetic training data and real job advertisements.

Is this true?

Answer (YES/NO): YES